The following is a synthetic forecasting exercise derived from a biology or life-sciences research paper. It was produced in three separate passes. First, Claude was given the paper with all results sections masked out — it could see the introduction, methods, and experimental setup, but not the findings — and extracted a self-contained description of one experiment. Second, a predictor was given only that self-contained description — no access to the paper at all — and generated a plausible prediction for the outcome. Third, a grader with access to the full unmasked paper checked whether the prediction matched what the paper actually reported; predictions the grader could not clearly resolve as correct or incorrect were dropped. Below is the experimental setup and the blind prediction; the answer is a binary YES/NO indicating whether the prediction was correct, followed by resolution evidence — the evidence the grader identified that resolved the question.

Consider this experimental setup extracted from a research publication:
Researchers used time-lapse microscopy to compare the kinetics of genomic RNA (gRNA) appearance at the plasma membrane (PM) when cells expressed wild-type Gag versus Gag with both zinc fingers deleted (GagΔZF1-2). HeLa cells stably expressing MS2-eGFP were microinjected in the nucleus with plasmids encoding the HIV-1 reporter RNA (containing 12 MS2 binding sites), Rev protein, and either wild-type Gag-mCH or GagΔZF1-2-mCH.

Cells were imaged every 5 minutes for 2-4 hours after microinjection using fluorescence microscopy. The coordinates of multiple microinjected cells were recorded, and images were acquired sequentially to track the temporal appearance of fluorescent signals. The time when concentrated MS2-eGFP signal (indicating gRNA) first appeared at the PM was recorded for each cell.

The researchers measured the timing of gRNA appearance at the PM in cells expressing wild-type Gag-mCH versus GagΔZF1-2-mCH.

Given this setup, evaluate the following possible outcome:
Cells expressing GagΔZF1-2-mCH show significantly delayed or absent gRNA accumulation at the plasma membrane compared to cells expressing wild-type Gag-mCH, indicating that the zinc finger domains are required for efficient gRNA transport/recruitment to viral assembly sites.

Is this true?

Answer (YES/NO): YES